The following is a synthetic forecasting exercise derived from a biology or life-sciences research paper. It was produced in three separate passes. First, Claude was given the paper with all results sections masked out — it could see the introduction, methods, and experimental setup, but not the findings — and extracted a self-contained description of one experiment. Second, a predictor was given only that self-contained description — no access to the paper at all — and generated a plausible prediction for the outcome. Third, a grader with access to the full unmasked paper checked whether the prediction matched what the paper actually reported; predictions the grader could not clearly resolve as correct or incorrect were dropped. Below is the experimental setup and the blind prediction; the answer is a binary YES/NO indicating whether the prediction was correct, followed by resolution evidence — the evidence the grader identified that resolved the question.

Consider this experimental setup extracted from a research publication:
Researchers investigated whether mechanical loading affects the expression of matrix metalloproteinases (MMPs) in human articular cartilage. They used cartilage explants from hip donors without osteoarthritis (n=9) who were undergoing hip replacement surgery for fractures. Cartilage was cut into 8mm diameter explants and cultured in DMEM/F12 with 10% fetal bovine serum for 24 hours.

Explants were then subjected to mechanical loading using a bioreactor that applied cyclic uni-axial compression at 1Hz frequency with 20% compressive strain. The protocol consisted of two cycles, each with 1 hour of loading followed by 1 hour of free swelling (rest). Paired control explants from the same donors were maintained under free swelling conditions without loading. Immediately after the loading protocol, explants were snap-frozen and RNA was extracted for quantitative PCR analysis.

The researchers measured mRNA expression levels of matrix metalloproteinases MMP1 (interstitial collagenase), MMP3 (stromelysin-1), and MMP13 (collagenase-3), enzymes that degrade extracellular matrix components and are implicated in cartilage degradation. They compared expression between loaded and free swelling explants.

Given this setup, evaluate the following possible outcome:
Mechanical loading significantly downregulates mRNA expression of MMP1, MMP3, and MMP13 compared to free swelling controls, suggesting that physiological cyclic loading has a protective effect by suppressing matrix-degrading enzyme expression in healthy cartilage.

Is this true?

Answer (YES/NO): NO